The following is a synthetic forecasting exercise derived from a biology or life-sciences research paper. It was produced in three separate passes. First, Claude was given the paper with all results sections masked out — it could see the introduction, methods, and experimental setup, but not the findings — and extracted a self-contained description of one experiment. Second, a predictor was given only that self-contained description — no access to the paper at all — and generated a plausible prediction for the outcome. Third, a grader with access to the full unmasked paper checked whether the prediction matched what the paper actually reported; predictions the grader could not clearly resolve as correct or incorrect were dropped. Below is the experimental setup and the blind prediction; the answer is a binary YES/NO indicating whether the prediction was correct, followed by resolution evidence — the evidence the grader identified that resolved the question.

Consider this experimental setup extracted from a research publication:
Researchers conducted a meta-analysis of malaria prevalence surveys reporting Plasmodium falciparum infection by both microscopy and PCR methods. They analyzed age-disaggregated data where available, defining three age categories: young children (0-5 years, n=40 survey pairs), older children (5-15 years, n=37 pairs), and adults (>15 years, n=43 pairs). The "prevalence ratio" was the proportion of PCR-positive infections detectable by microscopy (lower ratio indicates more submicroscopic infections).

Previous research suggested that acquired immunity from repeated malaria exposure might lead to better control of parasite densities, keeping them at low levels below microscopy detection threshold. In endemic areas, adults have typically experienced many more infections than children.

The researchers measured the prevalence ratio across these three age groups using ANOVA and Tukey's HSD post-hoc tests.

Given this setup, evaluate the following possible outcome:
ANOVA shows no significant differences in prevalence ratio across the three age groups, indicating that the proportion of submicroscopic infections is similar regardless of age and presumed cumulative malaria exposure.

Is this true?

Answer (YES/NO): NO